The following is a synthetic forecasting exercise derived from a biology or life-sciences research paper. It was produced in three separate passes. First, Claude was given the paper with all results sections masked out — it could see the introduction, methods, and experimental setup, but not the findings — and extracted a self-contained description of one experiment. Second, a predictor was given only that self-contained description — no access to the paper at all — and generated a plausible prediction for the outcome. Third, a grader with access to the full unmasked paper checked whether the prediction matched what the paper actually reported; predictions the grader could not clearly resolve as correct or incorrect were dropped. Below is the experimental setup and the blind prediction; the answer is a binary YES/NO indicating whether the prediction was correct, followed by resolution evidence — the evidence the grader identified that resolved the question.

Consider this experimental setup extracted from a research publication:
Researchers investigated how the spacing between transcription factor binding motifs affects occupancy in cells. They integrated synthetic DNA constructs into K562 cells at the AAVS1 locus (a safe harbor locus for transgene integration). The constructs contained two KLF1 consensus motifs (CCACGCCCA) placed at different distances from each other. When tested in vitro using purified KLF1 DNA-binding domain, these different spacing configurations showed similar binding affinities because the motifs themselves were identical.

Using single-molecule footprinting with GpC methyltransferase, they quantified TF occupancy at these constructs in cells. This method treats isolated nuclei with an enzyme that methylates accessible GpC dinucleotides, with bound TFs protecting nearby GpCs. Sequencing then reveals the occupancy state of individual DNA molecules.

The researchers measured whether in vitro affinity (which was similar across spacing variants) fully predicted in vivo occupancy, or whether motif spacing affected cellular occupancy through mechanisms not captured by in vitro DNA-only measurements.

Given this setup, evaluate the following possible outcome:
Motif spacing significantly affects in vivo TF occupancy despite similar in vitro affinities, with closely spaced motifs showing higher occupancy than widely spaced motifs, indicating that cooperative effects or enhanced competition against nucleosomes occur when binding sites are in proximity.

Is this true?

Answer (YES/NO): YES